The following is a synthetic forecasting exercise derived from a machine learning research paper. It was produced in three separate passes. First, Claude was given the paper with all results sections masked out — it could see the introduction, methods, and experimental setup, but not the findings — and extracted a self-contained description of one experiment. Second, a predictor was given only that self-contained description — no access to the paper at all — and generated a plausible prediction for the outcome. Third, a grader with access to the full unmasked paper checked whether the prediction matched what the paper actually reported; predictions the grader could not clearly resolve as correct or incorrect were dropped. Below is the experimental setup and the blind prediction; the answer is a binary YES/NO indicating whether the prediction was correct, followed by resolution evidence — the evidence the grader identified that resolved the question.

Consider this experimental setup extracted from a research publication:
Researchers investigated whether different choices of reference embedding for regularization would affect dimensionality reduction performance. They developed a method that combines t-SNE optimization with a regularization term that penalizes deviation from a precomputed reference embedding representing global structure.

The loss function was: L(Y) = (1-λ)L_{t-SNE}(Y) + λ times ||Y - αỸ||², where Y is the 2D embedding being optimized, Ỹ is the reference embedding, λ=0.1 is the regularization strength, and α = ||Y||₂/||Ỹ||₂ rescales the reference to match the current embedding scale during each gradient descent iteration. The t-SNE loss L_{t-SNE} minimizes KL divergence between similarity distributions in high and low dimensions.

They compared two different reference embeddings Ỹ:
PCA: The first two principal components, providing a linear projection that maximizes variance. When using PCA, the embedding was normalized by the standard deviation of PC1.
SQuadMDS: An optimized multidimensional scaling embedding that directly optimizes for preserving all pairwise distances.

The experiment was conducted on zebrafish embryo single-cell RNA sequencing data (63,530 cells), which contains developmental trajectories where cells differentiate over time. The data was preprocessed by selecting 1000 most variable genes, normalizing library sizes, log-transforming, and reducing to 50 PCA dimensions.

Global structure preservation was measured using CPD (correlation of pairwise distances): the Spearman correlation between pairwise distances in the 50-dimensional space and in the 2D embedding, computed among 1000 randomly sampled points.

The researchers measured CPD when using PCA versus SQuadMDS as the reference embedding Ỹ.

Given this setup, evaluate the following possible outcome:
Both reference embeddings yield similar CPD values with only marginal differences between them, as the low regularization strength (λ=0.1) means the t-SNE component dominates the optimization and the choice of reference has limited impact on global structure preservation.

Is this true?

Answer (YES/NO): NO